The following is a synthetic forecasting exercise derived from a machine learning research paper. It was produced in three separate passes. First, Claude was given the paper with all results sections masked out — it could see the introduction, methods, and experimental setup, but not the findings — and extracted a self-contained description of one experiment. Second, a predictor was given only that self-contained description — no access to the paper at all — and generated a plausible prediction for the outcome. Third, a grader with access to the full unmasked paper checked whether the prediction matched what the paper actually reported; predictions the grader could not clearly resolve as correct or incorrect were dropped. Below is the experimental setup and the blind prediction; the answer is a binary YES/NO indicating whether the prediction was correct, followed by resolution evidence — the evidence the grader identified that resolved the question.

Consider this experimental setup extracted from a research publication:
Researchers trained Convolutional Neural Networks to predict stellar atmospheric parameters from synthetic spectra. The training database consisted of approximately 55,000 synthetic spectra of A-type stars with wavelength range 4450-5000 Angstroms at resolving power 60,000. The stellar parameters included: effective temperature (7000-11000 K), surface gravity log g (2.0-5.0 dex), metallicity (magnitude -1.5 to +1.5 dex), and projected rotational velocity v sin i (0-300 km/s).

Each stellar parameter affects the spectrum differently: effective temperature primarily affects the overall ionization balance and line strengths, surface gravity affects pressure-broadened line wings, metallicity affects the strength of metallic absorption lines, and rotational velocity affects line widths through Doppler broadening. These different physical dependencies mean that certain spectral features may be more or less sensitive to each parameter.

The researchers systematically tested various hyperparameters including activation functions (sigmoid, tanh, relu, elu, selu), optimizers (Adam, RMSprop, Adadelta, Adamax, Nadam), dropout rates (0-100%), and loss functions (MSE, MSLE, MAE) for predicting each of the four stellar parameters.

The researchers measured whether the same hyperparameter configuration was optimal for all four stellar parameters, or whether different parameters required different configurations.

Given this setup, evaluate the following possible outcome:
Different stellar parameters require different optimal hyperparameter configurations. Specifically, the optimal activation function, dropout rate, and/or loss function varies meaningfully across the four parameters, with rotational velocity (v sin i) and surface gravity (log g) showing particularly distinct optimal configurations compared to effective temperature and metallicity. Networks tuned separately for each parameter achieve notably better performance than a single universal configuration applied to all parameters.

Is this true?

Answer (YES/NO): NO